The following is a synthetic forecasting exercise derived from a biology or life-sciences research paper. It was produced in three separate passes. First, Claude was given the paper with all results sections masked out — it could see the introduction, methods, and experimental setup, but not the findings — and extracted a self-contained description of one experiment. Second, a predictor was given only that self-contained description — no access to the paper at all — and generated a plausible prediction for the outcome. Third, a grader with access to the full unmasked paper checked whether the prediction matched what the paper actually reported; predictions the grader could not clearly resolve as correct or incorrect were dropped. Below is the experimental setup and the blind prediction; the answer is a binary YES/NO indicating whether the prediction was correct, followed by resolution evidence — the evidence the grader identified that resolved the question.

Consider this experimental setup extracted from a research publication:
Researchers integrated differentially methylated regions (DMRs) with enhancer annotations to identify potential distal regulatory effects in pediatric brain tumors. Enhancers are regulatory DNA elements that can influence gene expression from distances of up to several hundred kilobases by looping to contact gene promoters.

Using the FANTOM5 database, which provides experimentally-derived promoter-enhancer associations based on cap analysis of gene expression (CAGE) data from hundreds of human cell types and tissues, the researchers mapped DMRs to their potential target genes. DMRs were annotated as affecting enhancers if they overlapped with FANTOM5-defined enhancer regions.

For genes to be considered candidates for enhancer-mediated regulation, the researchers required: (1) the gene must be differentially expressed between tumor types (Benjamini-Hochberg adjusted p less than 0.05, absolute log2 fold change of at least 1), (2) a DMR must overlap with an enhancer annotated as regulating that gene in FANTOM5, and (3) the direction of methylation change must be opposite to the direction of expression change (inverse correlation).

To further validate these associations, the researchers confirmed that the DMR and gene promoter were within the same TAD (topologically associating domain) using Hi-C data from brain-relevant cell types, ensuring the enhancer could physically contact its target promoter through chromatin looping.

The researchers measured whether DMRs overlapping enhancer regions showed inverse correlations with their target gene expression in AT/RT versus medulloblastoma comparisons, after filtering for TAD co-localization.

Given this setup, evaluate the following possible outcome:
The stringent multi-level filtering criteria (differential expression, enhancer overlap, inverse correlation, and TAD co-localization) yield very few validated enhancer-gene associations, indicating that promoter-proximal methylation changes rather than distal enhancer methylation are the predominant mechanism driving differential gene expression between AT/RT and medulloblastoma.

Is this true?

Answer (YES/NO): NO